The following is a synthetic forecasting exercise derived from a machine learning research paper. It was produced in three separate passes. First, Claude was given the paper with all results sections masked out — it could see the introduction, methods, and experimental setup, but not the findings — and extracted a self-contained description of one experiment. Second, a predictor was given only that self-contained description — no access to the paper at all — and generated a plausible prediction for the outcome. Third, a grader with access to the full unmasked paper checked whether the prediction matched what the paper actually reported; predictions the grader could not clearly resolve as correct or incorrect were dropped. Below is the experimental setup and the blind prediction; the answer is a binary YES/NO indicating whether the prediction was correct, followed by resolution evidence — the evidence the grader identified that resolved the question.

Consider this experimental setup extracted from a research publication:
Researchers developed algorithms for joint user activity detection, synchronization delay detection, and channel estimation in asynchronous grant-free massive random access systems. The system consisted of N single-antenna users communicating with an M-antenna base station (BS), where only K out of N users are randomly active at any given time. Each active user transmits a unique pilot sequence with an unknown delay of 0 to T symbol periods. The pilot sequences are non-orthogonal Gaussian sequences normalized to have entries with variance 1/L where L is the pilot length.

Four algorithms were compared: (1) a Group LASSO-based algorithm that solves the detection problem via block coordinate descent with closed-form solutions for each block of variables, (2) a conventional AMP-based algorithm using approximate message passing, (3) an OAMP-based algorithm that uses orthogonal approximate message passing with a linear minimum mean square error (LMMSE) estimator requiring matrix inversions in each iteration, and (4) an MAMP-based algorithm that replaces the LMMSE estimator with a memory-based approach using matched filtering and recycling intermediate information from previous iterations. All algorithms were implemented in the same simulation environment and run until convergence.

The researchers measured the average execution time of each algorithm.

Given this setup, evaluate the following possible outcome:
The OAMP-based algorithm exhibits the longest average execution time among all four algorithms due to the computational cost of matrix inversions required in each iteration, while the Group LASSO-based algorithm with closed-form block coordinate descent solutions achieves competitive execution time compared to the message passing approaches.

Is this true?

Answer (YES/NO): YES